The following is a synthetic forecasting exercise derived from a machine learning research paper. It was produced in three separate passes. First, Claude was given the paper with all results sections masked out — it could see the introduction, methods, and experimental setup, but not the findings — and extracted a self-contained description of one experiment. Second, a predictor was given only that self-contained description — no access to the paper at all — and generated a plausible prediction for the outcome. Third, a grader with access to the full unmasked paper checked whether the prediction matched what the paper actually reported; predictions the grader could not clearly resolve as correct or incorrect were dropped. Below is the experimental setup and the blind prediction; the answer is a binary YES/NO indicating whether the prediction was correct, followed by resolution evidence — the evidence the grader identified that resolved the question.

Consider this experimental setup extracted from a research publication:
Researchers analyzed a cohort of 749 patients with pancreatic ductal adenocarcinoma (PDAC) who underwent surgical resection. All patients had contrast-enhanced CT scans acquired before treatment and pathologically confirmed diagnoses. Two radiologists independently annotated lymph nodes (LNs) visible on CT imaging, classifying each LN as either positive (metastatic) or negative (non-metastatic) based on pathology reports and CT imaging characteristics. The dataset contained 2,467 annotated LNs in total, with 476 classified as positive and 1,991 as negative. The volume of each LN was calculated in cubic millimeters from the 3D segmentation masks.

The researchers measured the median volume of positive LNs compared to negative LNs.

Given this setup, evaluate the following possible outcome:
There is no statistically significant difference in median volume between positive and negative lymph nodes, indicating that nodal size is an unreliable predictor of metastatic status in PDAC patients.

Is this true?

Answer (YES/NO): NO